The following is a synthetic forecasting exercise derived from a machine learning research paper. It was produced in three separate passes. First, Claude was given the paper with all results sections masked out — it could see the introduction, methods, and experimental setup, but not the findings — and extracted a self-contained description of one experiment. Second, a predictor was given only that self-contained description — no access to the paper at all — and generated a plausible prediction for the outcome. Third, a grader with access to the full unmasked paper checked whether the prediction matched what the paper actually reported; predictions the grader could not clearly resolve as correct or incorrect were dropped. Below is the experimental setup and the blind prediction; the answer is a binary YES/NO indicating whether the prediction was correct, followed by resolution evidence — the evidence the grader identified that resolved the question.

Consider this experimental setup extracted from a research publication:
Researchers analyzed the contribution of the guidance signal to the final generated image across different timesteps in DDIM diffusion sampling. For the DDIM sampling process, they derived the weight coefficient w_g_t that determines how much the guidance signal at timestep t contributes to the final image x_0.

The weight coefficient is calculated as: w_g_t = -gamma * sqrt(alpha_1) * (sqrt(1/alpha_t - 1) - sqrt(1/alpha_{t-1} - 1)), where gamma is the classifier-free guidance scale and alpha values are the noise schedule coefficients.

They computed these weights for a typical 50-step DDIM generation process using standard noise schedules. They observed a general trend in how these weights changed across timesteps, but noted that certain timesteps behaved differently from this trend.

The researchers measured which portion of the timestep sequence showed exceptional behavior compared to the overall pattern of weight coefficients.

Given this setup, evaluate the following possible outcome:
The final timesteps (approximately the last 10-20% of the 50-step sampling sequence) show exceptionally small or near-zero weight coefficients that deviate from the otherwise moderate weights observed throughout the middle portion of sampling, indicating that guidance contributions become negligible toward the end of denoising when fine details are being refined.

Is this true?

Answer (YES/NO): NO